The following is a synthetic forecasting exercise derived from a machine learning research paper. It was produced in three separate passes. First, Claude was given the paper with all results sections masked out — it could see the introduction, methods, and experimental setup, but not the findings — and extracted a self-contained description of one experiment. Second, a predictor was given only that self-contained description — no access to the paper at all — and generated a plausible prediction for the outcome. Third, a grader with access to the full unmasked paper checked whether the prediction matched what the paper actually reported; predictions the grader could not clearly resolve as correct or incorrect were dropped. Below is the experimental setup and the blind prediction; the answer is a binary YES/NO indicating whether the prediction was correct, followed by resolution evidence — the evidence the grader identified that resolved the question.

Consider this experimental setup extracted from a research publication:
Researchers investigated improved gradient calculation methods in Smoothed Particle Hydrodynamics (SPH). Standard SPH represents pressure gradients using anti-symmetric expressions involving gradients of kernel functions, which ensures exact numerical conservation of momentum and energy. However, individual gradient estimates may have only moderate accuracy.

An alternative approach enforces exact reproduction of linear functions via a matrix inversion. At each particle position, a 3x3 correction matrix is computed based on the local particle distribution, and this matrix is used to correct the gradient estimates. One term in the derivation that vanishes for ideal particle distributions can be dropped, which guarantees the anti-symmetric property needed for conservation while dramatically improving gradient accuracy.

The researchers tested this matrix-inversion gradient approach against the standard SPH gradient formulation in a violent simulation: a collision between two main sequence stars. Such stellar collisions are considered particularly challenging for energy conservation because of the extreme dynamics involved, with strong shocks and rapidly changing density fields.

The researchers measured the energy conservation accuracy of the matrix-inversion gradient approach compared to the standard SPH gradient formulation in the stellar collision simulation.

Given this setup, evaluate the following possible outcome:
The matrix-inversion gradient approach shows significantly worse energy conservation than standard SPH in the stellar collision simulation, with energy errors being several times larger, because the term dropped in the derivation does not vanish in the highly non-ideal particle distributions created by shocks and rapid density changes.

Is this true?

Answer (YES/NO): NO